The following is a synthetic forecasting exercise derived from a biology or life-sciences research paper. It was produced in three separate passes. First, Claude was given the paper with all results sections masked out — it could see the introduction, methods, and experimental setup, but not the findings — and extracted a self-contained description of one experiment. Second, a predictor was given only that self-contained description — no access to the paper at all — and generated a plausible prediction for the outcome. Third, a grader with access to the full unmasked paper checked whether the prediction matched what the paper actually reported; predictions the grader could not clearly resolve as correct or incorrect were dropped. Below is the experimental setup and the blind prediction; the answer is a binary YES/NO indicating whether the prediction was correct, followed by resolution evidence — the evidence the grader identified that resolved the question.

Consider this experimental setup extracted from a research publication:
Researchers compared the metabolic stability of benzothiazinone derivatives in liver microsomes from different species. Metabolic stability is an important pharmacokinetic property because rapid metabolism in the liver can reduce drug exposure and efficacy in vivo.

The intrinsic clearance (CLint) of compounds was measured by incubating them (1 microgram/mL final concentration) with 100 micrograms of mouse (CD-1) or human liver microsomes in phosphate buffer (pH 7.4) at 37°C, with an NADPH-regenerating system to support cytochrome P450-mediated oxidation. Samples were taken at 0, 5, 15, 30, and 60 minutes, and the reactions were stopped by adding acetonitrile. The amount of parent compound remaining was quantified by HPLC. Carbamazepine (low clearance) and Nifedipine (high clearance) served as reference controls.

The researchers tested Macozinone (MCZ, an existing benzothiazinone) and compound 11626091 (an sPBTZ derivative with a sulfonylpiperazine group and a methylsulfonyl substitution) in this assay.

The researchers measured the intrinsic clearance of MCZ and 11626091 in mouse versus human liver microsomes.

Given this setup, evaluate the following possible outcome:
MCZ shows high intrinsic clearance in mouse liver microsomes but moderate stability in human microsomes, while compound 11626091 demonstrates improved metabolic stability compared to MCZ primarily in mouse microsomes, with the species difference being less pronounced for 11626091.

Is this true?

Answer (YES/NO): NO